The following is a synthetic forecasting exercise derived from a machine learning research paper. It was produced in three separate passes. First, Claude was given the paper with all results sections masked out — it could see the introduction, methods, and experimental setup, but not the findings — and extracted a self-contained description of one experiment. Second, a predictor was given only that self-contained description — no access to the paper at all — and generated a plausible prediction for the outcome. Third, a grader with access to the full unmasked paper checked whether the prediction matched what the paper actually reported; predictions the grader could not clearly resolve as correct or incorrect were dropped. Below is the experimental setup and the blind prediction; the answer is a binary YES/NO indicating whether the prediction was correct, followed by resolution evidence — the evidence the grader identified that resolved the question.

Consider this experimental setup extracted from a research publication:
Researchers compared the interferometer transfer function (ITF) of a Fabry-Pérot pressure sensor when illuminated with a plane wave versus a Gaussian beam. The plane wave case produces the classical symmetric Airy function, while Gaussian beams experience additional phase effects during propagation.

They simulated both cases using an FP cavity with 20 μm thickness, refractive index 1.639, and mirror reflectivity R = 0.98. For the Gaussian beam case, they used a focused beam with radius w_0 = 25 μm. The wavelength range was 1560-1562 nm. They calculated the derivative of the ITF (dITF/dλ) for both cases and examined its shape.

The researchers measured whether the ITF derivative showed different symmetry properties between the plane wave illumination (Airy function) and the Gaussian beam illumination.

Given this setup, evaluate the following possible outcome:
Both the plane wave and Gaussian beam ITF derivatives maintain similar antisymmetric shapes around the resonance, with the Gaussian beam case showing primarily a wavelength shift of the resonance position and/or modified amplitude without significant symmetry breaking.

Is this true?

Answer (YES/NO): NO